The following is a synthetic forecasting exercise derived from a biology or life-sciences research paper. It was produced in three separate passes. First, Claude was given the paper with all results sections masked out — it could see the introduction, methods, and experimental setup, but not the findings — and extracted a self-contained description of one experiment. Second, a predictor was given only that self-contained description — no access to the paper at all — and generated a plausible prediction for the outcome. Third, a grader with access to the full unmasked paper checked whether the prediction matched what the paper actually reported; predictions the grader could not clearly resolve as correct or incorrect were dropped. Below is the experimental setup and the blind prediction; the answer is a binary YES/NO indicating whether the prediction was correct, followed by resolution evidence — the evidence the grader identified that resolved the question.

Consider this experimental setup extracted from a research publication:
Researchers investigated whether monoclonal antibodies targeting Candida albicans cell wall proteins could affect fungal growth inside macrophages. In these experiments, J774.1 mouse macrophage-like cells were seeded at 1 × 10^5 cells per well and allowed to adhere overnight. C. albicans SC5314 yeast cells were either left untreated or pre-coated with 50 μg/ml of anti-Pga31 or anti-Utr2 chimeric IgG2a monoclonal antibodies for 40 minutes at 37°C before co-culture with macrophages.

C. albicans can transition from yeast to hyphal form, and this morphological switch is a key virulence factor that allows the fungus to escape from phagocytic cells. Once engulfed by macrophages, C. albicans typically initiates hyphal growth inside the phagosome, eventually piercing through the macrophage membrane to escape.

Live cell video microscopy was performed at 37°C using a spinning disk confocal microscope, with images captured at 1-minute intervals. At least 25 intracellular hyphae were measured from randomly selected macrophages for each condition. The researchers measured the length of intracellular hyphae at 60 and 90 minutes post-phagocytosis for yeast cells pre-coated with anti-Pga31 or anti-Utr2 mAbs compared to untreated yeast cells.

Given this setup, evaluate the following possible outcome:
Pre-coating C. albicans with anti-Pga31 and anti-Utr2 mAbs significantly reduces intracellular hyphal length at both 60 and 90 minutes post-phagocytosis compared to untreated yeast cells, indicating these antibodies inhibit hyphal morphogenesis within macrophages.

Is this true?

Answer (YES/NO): NO